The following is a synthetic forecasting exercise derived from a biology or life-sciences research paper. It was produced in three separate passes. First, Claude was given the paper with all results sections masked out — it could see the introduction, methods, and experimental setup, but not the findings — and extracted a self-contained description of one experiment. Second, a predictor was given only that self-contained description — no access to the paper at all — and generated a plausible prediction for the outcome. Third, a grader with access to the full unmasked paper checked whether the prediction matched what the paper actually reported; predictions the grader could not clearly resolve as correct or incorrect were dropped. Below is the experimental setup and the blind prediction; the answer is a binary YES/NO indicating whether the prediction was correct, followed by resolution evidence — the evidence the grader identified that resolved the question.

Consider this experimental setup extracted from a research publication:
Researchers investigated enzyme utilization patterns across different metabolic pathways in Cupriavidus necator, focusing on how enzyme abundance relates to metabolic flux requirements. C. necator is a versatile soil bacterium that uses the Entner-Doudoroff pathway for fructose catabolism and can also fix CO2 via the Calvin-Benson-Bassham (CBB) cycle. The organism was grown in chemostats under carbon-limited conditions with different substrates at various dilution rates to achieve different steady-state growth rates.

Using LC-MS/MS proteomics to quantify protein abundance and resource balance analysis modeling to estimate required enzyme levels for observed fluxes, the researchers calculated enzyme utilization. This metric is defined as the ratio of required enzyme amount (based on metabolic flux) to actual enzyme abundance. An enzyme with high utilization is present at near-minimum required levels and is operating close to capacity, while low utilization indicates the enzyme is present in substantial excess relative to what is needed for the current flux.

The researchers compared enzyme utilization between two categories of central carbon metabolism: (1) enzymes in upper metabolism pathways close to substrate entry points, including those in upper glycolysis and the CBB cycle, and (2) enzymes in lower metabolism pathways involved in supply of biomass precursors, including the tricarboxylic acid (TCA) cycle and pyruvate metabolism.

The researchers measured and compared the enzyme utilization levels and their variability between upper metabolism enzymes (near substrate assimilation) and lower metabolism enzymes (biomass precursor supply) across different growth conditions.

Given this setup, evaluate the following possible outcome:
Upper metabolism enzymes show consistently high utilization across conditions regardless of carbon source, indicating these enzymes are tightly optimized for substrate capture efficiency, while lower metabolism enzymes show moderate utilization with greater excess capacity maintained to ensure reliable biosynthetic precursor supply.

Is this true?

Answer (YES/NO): NO